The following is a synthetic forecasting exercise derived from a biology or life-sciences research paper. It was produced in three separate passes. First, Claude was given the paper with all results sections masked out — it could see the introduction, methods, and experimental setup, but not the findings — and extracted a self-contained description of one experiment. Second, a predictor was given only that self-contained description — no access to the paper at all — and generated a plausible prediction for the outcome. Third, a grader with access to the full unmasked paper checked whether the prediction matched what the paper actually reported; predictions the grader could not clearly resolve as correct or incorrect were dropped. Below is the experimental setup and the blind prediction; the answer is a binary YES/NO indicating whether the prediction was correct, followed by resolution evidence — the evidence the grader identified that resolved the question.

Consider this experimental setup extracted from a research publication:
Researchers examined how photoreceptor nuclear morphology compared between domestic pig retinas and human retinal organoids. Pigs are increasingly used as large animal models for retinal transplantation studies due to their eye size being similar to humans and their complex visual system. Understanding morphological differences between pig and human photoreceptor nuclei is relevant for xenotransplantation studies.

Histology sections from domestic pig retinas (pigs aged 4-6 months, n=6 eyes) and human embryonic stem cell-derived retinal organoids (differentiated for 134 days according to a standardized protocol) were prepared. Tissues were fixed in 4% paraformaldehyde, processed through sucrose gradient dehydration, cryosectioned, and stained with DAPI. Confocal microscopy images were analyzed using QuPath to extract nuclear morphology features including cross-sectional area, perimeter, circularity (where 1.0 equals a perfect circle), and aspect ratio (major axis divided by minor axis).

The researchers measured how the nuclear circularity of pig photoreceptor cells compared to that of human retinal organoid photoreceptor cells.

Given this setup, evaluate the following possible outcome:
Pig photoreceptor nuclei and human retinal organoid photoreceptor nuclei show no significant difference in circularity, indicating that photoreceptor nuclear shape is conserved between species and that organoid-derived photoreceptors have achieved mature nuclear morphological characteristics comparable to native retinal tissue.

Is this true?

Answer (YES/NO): NO